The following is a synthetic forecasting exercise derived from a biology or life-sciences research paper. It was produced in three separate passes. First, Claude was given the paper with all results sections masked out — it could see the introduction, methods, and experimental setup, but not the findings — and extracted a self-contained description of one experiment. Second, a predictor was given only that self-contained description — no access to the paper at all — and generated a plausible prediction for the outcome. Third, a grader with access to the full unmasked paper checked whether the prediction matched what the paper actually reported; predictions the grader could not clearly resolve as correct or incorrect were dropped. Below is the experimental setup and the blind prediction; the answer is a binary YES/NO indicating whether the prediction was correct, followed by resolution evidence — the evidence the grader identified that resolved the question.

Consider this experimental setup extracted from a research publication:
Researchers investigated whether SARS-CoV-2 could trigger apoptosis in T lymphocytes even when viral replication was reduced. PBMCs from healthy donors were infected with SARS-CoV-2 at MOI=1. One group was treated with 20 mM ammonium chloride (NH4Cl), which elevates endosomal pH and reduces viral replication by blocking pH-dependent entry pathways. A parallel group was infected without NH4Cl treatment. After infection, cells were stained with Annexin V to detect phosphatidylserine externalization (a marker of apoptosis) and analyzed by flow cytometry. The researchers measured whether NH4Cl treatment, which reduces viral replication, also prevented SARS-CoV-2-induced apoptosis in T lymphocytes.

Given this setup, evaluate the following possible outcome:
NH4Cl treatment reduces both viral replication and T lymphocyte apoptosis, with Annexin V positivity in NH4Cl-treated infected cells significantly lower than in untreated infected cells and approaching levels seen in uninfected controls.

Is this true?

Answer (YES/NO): NO